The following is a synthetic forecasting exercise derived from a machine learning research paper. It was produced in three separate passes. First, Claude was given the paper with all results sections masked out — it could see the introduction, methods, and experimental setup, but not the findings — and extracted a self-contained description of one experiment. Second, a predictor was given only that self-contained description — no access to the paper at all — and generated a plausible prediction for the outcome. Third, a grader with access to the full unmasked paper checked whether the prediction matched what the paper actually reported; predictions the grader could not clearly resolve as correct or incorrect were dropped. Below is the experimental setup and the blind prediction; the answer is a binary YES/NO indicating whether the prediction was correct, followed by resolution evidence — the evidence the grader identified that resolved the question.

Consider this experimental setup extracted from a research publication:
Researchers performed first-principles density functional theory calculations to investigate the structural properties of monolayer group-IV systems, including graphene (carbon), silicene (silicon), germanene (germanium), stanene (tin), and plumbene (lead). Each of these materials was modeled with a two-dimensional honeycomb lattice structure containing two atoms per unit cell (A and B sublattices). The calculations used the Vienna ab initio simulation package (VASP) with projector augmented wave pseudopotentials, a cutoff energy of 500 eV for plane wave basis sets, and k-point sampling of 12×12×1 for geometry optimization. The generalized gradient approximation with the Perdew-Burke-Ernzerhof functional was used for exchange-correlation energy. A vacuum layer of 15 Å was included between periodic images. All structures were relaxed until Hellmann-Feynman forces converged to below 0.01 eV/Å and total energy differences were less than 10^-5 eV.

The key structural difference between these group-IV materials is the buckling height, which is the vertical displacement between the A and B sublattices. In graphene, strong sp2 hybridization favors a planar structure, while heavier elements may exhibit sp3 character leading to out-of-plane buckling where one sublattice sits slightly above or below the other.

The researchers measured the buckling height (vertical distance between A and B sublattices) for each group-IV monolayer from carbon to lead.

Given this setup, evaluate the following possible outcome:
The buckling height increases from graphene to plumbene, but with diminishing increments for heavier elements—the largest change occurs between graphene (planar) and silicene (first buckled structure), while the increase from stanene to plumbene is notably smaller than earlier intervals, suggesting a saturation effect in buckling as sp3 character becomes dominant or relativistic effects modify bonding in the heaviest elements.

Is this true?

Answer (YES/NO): YES